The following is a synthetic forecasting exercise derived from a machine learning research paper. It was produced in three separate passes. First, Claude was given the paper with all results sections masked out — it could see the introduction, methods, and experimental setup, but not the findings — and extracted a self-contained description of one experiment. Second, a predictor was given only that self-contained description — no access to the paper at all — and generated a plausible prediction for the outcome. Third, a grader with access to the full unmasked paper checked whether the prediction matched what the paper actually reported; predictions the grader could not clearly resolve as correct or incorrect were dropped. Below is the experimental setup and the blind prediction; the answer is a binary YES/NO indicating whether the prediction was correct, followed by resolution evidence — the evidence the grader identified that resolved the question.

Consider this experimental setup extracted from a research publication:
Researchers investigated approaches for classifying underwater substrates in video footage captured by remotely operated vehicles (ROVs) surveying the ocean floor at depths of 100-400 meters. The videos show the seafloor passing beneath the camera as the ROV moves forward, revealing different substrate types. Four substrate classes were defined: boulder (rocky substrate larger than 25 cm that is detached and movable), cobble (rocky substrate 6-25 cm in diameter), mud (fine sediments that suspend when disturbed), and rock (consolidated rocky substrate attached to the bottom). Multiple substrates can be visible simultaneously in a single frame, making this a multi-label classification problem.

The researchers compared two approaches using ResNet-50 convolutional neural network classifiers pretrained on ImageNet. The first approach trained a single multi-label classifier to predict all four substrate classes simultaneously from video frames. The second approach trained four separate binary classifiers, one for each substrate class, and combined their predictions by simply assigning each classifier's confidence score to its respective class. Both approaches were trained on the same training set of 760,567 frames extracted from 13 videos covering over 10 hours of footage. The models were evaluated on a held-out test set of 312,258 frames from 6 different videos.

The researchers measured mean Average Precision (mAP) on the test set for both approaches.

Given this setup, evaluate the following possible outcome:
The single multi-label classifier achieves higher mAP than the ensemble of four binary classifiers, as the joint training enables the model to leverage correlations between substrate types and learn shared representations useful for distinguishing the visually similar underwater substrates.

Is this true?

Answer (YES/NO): NO